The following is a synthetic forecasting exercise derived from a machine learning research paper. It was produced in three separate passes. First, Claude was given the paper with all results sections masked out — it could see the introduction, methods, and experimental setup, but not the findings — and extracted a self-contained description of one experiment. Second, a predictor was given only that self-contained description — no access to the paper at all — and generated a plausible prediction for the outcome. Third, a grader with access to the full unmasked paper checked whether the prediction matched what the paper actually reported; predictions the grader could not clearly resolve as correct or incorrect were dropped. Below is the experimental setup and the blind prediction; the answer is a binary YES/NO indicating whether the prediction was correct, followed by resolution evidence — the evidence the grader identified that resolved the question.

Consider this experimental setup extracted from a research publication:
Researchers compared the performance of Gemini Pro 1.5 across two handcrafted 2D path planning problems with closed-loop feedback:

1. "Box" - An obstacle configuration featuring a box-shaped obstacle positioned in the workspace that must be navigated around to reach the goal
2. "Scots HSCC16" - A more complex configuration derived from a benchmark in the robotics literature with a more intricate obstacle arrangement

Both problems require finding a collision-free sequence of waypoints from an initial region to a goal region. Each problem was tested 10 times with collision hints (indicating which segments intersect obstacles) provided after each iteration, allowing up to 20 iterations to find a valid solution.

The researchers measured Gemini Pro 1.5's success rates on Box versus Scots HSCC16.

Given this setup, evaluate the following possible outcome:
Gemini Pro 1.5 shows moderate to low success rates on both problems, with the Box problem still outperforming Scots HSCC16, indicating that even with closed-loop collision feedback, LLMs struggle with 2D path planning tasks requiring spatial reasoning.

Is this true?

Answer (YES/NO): NO